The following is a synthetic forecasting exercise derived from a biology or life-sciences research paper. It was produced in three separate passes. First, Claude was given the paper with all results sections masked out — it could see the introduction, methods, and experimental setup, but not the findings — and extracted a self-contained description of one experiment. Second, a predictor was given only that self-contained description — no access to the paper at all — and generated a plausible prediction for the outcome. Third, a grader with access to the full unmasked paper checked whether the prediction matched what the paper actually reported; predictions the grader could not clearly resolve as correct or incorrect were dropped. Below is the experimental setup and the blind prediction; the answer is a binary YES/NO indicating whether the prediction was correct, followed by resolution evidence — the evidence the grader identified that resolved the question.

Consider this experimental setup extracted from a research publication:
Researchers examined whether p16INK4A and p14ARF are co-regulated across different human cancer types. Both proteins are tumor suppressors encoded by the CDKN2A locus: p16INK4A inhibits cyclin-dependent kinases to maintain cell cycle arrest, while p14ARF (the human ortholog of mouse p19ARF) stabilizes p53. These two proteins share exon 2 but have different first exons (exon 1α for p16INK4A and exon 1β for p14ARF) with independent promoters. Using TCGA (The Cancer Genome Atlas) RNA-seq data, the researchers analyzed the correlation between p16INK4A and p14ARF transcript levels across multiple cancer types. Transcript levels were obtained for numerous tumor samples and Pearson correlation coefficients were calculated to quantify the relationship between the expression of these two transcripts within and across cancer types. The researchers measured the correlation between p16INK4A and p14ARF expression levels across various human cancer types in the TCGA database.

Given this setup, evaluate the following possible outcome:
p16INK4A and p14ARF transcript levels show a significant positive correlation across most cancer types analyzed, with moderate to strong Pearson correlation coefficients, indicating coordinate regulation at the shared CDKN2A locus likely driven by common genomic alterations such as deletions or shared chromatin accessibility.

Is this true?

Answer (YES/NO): YES